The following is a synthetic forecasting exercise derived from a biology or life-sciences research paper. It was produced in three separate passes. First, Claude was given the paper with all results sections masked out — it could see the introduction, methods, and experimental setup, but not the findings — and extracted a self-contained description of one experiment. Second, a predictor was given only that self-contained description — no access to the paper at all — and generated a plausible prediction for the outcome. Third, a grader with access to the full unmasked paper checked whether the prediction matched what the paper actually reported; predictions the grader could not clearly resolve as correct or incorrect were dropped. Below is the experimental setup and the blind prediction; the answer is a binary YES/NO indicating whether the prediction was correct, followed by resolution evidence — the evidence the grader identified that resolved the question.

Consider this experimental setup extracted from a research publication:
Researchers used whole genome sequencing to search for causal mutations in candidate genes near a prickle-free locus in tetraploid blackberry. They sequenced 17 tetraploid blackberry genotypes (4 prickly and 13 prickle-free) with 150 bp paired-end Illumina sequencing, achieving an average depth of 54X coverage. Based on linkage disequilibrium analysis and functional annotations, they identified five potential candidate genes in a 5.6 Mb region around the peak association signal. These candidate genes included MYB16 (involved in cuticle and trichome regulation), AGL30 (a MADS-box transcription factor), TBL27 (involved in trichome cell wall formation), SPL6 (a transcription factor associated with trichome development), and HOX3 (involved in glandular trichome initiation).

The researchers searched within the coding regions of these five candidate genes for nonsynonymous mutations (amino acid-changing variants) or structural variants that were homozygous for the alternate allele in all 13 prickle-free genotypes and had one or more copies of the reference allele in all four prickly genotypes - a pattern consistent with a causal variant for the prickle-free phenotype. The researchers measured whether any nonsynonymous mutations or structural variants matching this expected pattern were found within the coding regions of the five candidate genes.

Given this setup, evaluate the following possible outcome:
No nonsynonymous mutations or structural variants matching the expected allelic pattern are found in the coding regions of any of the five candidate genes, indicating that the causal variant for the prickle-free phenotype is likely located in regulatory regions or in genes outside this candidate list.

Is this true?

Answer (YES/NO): YES